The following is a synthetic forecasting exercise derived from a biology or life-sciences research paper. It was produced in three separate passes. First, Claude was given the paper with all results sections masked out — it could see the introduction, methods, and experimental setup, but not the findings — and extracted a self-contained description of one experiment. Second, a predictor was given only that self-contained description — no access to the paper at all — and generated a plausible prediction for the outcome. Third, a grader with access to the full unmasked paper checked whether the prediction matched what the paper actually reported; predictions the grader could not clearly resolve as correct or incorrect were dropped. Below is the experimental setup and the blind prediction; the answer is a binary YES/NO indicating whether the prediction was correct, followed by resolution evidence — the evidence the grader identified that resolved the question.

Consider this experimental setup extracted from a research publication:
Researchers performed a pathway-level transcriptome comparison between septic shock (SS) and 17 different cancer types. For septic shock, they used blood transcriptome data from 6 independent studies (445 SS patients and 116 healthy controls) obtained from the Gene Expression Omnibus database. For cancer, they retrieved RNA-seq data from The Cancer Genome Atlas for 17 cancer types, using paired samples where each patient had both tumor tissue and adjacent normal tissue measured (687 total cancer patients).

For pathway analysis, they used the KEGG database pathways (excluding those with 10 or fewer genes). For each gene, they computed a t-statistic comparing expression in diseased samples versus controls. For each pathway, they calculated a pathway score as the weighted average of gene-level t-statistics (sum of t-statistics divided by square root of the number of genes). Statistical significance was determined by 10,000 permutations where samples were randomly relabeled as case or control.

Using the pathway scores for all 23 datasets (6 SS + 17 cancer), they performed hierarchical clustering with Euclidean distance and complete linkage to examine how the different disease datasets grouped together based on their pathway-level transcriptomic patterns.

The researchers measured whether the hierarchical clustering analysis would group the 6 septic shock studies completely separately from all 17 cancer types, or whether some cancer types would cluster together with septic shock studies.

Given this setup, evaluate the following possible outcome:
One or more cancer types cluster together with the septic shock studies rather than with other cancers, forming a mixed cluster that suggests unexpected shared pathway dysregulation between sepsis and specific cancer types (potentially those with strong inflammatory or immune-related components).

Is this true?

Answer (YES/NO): YES